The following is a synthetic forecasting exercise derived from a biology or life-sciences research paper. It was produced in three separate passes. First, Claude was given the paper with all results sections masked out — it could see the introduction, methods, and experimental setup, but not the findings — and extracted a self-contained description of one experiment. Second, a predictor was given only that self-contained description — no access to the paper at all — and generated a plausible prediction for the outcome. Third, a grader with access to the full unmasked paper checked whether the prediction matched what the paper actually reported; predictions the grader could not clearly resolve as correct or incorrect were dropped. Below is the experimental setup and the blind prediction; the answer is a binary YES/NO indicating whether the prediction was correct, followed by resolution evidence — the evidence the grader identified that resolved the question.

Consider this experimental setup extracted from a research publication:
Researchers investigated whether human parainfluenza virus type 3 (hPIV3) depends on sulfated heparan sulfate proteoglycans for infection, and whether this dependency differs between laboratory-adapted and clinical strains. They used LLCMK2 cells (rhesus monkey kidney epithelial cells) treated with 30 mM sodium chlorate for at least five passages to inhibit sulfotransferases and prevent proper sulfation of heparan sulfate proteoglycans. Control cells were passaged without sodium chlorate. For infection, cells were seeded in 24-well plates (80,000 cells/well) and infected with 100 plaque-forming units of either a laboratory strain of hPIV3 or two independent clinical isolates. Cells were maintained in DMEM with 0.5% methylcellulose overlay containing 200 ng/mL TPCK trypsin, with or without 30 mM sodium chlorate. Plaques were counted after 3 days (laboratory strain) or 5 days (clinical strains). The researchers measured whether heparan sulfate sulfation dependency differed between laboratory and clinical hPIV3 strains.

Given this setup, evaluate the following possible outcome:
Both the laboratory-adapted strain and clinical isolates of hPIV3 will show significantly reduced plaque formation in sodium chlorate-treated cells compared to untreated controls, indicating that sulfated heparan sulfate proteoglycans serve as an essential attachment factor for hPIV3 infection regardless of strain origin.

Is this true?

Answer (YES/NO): YES